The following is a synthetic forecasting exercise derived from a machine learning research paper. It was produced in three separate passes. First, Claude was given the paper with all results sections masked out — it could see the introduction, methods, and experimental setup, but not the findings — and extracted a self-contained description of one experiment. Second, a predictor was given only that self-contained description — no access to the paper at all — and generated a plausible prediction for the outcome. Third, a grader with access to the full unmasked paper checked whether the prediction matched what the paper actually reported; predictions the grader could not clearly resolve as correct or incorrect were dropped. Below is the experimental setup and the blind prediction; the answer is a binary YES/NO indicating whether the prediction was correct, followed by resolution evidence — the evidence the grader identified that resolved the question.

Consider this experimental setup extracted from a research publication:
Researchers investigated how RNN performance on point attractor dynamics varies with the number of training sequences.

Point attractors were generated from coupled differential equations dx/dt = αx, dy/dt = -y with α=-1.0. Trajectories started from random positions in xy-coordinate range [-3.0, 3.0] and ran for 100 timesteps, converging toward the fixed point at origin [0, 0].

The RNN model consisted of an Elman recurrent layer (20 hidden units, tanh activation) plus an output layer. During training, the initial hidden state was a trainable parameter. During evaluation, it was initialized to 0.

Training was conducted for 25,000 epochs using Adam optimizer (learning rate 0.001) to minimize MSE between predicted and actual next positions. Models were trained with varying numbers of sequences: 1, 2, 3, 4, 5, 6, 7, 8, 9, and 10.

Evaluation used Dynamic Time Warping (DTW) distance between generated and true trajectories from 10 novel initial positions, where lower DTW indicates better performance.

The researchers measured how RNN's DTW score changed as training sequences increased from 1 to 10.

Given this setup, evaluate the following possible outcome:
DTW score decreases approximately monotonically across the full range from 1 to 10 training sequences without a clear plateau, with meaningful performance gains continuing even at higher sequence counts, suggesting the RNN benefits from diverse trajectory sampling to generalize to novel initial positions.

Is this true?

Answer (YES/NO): NO